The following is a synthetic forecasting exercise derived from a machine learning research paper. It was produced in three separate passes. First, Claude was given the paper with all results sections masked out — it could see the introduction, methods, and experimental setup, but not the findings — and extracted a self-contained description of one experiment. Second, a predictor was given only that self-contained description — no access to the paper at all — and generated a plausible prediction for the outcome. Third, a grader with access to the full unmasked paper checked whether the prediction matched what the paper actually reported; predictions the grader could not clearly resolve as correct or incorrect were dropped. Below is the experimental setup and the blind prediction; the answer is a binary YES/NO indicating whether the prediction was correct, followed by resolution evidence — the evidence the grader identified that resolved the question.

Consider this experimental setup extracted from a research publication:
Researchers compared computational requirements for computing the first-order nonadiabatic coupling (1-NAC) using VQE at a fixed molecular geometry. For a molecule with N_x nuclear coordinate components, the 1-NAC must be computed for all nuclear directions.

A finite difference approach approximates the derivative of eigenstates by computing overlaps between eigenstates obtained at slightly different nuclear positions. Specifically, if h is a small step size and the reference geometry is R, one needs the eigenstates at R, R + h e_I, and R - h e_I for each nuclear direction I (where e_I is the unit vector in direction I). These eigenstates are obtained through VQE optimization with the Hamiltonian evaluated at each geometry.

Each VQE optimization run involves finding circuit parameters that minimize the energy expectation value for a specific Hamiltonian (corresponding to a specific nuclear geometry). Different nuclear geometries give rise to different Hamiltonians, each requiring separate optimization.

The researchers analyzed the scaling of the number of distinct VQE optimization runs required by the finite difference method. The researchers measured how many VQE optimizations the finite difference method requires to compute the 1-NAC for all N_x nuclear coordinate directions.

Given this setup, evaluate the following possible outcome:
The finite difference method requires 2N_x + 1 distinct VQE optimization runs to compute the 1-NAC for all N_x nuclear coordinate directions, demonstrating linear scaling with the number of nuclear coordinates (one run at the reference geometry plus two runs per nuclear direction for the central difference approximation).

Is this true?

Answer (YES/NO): YES